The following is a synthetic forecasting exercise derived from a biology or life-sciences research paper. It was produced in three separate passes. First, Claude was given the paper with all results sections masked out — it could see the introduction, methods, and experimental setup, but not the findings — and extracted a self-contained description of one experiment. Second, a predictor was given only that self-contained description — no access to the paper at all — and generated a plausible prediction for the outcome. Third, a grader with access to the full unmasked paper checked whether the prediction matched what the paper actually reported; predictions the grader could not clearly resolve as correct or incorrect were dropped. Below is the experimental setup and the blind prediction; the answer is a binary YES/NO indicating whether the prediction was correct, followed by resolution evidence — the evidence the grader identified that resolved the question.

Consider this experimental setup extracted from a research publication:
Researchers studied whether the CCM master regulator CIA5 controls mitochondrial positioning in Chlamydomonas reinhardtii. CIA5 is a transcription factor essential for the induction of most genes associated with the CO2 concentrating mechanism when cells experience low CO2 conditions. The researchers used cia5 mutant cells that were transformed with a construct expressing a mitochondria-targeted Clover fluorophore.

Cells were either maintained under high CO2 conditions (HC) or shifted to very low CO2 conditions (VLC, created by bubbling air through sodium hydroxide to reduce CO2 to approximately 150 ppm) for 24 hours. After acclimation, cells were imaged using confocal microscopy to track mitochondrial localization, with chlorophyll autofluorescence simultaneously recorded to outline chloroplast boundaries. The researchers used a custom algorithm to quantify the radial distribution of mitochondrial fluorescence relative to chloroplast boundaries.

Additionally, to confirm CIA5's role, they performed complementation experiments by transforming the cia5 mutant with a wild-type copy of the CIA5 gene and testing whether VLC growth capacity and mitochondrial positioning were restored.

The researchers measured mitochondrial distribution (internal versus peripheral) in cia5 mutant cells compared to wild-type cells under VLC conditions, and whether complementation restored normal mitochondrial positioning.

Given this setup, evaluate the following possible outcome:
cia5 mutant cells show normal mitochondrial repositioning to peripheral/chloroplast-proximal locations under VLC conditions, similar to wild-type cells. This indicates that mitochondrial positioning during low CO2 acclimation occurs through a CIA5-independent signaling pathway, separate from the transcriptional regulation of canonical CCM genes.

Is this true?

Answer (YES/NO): NO